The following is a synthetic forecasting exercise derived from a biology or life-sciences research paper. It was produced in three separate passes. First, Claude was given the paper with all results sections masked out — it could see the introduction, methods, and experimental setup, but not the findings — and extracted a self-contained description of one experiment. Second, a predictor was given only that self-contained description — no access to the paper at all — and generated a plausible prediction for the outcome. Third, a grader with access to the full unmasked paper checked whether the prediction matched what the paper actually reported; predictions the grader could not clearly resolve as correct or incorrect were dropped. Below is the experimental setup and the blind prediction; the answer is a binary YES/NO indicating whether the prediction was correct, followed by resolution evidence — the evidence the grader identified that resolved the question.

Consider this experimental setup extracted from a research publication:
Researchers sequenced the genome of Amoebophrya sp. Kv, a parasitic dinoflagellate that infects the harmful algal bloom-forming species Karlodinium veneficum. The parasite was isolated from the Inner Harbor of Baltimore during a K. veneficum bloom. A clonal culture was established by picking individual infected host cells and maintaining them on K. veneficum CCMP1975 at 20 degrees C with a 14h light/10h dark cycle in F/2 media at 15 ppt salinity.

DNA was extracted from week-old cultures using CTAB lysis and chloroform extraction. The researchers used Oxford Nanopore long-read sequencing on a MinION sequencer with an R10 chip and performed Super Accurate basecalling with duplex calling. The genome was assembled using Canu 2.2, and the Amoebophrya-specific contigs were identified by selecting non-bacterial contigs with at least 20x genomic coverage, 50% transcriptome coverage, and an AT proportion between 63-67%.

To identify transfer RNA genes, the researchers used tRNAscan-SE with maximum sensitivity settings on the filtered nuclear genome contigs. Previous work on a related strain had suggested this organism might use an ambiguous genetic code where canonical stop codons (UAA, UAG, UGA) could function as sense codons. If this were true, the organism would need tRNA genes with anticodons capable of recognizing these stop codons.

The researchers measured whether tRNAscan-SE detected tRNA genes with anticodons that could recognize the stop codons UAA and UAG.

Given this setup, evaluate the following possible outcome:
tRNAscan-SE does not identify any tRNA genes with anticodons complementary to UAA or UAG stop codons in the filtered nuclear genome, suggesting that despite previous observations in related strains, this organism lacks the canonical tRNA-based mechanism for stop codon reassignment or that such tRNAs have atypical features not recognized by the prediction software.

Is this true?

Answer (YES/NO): NO